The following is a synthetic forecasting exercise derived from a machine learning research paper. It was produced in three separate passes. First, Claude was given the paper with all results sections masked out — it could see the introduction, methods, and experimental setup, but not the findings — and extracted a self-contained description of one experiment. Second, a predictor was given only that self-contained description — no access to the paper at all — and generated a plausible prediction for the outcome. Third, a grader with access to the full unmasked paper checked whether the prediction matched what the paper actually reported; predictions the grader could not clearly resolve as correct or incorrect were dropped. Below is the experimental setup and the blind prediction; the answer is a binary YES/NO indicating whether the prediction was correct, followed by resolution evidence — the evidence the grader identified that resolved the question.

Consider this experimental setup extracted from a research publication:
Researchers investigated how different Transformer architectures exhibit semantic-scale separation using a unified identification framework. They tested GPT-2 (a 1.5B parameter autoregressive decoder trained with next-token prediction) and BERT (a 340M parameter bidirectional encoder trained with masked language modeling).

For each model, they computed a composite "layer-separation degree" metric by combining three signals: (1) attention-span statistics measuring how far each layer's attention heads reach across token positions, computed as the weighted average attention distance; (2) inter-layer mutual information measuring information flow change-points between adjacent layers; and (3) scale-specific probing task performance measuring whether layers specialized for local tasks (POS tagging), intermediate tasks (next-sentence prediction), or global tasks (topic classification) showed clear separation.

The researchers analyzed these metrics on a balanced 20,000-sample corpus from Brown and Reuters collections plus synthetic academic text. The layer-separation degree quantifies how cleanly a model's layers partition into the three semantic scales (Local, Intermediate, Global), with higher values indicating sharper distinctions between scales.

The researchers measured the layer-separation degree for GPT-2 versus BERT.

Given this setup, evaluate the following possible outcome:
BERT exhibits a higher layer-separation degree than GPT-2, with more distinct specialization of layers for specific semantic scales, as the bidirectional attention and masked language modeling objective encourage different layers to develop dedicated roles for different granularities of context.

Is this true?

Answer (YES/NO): NO